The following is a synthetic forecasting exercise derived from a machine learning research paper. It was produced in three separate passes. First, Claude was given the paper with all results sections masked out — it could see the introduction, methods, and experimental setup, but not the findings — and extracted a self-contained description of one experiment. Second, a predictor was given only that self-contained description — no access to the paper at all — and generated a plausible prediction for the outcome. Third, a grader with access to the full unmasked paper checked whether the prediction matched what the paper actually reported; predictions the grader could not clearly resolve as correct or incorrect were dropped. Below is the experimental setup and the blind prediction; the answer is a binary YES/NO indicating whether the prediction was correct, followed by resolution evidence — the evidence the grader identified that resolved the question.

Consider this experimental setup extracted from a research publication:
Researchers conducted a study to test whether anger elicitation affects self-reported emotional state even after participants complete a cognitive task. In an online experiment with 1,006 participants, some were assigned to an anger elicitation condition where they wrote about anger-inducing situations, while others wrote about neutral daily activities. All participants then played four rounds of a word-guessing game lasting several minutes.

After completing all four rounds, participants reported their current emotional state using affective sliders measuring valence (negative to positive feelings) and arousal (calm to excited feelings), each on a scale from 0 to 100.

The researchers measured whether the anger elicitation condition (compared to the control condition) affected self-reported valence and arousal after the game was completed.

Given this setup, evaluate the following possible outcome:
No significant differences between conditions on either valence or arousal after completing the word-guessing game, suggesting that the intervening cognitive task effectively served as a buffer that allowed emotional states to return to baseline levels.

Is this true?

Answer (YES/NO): NO